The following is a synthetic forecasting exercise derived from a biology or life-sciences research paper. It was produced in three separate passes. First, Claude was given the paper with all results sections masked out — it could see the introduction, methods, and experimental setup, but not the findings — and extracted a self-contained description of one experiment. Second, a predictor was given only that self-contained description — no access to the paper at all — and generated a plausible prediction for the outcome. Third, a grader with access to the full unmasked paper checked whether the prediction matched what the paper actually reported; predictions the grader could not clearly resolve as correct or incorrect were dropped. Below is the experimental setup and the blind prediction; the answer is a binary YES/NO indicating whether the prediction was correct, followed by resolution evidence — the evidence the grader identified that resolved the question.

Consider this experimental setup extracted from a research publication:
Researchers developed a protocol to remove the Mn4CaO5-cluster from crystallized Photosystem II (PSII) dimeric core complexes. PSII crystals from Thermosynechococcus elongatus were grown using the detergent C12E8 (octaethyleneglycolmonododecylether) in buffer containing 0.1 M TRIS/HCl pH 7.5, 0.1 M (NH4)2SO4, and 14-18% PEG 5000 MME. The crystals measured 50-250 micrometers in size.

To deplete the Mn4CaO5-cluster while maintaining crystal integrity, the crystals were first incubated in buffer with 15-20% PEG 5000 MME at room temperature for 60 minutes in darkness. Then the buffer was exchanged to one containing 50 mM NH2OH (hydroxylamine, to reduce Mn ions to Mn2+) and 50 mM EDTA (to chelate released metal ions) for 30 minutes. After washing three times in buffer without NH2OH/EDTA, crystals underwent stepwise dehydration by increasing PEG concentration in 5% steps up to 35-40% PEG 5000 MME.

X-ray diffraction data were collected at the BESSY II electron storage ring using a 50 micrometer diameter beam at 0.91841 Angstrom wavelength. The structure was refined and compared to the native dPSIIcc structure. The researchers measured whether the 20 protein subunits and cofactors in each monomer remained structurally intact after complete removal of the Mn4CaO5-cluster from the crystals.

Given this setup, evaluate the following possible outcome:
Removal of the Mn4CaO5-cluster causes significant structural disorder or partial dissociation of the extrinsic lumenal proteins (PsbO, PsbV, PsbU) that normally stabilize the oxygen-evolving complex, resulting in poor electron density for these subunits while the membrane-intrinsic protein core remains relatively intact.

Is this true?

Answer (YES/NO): NO